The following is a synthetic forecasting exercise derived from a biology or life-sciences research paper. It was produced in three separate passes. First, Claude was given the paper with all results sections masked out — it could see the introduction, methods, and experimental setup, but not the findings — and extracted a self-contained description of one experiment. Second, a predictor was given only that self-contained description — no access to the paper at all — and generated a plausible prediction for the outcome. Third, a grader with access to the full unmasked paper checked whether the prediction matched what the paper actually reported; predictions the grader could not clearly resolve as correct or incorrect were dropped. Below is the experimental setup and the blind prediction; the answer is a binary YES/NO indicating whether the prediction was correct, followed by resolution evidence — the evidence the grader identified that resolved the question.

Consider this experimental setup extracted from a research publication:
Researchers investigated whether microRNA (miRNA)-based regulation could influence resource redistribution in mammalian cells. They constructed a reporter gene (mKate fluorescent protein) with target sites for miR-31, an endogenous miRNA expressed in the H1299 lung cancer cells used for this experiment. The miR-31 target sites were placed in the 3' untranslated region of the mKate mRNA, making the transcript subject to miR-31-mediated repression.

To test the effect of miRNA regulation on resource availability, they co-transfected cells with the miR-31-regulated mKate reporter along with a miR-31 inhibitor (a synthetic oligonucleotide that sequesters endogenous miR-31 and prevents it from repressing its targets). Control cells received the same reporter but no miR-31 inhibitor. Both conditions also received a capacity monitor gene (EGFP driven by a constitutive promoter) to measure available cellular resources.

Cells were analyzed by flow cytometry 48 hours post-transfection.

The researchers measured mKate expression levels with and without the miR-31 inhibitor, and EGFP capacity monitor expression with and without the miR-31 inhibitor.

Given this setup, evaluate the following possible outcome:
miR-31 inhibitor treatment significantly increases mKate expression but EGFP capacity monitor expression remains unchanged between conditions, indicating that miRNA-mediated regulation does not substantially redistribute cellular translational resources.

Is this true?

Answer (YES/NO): NO